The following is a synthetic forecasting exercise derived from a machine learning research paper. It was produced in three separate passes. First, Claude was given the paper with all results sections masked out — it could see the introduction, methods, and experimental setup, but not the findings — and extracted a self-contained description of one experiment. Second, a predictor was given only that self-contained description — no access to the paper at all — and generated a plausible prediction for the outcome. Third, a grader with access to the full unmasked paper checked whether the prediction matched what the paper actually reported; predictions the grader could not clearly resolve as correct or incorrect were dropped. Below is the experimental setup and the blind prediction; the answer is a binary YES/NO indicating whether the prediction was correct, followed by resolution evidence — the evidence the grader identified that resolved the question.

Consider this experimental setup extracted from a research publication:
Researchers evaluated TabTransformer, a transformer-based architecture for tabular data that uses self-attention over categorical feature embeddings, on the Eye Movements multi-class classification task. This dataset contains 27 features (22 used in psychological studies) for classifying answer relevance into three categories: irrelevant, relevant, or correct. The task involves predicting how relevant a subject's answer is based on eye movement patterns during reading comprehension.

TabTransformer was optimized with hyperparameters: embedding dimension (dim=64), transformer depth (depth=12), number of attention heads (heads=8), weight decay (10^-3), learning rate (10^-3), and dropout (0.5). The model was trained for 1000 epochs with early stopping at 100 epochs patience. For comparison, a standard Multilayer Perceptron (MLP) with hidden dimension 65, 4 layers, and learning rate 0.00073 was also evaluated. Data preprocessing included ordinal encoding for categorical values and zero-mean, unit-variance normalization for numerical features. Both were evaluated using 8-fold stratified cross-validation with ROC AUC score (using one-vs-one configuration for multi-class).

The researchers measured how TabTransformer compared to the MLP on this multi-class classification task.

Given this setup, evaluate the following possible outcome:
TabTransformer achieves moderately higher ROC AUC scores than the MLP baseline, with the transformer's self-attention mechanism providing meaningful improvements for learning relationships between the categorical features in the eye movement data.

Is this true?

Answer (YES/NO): NO